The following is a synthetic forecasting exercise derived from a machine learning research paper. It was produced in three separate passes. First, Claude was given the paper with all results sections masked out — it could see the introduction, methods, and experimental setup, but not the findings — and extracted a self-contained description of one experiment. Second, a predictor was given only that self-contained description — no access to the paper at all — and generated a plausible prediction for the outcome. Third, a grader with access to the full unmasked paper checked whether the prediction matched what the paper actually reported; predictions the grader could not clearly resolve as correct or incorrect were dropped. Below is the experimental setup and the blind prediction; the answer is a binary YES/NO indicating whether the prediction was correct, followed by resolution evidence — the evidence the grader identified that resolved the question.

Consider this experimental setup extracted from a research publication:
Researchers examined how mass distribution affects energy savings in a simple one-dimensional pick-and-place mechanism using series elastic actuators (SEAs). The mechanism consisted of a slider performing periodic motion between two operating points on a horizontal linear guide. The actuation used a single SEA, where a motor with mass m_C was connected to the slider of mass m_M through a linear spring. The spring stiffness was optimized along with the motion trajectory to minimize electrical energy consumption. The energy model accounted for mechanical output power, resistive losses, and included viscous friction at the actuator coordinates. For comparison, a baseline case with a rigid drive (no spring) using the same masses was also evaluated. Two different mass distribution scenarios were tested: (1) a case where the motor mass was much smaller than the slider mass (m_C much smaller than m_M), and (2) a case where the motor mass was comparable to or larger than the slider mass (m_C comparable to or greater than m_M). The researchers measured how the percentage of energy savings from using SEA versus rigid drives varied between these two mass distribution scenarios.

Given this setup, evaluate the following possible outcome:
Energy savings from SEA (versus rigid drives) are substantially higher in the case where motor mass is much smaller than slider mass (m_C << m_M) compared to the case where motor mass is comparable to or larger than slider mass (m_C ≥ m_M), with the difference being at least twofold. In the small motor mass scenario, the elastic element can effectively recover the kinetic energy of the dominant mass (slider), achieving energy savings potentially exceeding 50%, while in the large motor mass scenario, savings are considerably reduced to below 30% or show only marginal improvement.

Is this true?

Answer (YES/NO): NO